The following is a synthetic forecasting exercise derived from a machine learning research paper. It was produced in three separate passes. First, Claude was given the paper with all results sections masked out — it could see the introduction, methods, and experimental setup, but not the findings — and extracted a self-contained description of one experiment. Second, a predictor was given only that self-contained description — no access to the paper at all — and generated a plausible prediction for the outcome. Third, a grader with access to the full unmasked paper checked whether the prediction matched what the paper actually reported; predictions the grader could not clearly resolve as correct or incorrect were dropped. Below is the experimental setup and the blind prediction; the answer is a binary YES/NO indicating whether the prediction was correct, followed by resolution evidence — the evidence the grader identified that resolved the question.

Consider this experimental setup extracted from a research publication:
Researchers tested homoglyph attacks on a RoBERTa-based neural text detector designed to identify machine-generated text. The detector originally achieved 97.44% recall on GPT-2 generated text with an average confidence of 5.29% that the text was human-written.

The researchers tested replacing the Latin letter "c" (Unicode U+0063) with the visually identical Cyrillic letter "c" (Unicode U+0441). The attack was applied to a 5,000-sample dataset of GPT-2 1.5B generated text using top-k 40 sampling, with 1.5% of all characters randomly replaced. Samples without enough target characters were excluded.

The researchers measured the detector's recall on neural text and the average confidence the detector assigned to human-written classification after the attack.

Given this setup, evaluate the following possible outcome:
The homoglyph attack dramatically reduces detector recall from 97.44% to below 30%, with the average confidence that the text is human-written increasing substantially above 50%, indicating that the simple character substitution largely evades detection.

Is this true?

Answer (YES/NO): NO